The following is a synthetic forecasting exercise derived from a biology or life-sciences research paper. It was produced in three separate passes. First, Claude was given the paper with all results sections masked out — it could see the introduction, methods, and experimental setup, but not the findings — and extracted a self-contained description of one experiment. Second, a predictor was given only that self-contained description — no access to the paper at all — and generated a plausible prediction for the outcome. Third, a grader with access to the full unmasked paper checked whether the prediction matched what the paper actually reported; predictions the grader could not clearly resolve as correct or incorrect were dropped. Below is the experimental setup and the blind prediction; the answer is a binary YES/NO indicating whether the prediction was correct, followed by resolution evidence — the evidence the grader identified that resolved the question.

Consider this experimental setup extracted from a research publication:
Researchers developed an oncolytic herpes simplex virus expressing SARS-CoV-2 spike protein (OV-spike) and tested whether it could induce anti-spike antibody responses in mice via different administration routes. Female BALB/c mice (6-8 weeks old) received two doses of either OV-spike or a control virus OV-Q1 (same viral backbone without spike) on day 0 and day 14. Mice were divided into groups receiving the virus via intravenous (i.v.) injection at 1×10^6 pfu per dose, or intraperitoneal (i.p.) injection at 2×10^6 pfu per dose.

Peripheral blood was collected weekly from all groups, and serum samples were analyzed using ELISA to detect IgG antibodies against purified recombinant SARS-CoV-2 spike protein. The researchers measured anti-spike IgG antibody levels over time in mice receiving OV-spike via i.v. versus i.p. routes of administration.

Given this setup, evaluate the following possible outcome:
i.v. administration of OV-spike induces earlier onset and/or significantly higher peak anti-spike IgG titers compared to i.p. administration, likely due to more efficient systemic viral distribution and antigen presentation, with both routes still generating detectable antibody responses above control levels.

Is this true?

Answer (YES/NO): NO